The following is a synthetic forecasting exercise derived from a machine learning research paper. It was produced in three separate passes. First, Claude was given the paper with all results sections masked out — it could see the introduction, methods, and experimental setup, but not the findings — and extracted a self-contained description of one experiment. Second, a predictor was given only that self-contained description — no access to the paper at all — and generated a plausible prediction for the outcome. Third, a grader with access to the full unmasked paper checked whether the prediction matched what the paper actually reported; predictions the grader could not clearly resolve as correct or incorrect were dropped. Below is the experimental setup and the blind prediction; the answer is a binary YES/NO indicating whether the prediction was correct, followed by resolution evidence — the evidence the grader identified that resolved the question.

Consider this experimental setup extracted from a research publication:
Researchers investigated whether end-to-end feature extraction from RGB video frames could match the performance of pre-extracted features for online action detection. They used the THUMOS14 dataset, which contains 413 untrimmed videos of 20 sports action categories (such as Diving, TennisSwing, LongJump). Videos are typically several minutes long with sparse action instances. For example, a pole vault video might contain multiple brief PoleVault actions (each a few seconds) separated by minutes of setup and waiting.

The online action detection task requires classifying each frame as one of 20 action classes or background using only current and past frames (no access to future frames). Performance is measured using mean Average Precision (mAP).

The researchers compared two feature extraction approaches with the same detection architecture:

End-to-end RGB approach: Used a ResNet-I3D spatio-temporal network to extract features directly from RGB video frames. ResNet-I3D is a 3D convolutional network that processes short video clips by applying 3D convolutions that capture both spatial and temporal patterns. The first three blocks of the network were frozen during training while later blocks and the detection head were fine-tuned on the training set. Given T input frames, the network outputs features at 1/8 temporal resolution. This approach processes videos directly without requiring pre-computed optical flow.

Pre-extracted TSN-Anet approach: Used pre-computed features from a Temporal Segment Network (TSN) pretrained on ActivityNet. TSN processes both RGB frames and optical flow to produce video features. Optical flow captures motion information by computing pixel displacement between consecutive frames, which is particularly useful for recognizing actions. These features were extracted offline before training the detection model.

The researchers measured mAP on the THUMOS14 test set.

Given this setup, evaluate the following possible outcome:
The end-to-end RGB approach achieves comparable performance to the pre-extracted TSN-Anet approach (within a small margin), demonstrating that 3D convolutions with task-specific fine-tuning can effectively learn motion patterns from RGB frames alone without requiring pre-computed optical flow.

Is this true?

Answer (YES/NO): YES